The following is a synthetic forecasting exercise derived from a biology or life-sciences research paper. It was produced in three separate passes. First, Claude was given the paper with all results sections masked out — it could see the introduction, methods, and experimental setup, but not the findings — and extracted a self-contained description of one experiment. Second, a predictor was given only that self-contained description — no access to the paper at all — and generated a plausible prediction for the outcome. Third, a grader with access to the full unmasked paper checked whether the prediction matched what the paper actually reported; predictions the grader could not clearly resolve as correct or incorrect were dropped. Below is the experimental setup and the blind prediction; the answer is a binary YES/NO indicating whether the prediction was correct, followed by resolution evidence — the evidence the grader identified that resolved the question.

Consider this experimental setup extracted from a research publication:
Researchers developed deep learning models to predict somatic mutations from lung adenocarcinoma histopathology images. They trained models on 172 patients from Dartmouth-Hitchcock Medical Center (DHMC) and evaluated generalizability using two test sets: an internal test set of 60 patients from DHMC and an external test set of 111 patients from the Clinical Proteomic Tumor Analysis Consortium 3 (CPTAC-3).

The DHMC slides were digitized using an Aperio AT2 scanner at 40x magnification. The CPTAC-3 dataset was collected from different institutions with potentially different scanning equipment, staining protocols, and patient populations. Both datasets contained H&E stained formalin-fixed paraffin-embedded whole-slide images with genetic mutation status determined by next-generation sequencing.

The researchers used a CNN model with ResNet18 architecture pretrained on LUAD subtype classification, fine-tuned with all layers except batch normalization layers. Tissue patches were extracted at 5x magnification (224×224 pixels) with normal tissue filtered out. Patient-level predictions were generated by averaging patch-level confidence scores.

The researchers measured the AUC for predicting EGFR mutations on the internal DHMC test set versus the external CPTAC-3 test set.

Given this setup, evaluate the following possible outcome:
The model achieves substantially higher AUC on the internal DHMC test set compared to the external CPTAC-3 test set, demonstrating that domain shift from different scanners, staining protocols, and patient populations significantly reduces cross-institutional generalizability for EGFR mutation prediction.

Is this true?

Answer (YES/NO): NO